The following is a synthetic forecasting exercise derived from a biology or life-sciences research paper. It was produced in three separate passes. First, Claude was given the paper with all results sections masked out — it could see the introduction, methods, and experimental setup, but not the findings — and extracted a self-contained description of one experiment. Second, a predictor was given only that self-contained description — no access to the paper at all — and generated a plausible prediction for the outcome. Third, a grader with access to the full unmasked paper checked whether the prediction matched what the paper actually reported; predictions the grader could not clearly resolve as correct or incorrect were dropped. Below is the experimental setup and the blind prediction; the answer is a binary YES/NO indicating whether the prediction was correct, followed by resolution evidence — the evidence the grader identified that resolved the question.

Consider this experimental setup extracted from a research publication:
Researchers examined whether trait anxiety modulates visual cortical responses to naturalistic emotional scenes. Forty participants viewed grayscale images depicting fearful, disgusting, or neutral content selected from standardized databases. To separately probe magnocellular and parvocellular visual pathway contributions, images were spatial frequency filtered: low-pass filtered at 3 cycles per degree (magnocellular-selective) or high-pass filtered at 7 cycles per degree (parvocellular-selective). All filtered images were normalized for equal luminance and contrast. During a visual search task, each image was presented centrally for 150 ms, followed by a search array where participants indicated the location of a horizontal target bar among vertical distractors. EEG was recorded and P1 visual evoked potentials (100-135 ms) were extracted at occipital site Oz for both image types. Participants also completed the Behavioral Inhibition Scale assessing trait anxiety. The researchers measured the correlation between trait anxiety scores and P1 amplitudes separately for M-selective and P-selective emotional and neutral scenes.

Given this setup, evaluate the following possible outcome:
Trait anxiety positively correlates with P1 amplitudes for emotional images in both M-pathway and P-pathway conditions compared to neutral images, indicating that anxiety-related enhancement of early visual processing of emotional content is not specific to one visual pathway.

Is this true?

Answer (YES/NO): NO